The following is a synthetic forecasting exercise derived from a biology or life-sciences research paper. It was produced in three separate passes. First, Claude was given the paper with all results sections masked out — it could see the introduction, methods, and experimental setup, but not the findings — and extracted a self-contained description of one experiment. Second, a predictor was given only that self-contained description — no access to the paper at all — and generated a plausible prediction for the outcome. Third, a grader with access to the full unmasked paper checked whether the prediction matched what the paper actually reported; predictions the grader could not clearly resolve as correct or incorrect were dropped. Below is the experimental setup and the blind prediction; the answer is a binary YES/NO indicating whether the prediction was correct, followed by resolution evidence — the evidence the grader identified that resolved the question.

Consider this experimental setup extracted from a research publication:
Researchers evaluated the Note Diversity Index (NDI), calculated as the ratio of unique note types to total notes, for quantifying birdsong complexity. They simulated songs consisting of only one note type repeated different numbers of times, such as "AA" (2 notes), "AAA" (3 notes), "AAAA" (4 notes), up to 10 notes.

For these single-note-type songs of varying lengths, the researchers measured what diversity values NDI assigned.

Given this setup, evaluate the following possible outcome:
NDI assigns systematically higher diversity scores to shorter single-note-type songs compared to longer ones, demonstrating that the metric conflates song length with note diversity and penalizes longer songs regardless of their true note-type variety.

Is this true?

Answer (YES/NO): YES